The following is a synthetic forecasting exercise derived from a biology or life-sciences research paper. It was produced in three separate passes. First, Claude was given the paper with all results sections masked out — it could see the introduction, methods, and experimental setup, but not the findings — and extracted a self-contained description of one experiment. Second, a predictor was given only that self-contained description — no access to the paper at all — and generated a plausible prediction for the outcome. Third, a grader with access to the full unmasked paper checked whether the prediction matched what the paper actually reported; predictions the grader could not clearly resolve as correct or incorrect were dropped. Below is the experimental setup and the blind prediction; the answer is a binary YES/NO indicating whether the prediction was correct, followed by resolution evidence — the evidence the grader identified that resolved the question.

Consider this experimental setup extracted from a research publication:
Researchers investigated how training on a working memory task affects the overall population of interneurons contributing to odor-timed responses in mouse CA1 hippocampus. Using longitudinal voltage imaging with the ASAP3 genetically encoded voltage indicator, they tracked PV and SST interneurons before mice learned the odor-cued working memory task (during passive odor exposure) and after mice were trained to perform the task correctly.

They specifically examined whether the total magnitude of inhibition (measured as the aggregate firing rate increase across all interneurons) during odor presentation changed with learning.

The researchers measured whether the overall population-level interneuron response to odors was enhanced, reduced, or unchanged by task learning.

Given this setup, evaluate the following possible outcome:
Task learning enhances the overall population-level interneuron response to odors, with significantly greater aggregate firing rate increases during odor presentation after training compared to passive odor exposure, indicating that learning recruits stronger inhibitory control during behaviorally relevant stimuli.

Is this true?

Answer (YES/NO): NO